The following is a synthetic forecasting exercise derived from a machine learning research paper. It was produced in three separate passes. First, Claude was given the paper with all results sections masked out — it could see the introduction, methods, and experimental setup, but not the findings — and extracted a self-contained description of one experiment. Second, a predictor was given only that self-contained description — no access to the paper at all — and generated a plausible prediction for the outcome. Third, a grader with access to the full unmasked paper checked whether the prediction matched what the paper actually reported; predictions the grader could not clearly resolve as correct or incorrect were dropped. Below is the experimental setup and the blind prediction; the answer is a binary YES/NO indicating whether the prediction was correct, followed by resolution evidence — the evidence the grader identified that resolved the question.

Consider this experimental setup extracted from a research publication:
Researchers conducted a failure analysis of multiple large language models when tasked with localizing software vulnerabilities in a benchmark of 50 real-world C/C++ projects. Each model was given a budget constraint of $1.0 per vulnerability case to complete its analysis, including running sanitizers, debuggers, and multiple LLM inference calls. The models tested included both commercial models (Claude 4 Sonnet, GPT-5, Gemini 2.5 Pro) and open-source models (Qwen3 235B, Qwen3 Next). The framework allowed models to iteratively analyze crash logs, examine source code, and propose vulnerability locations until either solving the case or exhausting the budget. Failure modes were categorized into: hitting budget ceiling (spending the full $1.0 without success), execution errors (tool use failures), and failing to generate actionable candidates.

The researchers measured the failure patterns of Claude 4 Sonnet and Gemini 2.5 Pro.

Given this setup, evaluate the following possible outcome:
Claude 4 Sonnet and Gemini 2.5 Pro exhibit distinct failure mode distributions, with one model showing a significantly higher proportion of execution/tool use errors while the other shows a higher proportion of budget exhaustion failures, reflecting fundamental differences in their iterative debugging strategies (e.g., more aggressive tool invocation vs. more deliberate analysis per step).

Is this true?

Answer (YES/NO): NO